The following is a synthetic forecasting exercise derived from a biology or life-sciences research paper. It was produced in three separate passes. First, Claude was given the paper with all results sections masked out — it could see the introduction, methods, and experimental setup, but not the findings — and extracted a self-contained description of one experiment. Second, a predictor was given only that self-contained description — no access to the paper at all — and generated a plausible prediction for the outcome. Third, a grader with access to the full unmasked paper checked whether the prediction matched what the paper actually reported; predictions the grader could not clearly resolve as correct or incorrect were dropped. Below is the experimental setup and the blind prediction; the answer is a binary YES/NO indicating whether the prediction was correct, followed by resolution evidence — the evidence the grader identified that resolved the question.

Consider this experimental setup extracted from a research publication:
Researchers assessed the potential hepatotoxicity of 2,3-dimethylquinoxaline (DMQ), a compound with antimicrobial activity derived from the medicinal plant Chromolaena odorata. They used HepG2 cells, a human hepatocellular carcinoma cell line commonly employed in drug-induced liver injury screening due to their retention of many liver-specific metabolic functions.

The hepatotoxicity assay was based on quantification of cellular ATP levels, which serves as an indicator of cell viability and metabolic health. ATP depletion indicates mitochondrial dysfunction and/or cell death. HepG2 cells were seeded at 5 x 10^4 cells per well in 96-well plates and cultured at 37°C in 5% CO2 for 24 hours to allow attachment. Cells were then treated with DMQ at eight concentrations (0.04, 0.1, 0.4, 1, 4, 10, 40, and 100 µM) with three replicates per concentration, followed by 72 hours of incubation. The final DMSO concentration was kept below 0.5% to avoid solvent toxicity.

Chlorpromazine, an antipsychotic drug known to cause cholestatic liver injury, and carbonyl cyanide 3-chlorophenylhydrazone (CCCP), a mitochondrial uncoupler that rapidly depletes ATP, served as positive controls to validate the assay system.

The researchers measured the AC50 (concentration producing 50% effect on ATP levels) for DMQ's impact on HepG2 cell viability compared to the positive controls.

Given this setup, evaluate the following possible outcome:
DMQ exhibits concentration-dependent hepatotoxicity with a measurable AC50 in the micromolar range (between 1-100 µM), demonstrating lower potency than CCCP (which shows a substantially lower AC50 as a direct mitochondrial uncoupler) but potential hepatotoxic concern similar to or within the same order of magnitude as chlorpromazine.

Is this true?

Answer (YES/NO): NO